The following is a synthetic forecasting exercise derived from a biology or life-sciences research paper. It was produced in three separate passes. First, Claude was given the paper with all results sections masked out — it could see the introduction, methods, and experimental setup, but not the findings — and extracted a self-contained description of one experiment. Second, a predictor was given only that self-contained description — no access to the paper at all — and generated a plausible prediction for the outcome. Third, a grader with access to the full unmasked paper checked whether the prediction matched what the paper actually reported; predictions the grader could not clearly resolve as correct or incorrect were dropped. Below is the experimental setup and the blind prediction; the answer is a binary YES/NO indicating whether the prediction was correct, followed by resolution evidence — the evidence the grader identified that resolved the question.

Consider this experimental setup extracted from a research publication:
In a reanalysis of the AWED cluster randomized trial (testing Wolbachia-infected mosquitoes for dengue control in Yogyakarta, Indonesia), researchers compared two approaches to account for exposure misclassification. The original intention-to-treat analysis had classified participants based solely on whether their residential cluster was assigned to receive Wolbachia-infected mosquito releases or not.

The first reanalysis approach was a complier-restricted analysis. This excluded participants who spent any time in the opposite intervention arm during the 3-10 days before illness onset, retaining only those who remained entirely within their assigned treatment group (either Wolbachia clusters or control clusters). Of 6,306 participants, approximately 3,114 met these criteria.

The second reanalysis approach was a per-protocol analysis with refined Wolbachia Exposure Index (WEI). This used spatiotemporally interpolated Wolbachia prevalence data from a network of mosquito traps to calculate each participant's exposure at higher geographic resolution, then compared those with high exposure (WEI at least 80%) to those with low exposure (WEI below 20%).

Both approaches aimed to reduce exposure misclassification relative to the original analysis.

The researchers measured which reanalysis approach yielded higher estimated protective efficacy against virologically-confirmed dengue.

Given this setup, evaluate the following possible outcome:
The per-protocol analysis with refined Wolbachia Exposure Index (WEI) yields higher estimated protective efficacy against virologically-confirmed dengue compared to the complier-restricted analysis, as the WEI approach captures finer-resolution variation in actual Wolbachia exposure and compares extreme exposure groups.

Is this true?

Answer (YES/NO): YES